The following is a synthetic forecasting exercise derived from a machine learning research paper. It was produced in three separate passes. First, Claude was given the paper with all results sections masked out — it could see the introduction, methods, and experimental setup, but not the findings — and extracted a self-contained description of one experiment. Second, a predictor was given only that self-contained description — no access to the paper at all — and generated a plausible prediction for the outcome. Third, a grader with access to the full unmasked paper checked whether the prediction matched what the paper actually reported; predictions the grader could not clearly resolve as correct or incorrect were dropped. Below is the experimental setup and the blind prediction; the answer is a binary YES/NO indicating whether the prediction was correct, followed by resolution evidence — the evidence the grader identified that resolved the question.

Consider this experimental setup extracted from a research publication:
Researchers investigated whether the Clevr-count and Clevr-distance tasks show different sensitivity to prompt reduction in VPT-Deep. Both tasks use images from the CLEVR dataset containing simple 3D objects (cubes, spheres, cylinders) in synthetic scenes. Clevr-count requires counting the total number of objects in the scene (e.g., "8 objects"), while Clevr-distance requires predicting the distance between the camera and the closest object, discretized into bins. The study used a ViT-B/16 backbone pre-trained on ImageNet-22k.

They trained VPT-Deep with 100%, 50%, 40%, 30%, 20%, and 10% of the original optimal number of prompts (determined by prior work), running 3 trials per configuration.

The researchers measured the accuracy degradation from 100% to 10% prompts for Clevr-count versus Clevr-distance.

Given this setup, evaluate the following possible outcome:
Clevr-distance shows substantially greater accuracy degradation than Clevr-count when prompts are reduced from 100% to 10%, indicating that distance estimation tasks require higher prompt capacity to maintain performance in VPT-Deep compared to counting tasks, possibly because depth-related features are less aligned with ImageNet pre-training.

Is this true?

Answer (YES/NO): NO